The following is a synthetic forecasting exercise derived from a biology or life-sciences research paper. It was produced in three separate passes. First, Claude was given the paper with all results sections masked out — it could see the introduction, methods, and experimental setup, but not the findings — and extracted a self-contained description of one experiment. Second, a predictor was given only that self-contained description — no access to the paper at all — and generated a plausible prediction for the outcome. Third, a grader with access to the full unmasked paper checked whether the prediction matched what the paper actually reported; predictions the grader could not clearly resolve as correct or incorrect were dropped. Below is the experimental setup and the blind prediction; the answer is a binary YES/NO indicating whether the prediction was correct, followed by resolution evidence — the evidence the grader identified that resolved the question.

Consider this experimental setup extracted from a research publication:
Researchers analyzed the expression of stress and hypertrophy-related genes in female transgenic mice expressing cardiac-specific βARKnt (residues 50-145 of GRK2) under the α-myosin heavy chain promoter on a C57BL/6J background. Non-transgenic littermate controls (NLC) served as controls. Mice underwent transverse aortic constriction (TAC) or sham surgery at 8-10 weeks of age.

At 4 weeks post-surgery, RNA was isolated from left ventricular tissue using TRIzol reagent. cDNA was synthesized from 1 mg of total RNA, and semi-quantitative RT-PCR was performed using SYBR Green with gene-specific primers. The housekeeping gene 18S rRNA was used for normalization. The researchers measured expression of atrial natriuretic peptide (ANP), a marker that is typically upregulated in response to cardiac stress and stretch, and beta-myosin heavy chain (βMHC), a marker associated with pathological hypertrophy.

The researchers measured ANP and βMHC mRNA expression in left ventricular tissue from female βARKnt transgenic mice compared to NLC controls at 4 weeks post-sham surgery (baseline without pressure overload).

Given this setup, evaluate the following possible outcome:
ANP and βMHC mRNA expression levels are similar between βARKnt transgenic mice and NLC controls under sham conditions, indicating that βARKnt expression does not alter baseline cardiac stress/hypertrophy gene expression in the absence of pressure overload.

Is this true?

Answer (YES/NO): NO